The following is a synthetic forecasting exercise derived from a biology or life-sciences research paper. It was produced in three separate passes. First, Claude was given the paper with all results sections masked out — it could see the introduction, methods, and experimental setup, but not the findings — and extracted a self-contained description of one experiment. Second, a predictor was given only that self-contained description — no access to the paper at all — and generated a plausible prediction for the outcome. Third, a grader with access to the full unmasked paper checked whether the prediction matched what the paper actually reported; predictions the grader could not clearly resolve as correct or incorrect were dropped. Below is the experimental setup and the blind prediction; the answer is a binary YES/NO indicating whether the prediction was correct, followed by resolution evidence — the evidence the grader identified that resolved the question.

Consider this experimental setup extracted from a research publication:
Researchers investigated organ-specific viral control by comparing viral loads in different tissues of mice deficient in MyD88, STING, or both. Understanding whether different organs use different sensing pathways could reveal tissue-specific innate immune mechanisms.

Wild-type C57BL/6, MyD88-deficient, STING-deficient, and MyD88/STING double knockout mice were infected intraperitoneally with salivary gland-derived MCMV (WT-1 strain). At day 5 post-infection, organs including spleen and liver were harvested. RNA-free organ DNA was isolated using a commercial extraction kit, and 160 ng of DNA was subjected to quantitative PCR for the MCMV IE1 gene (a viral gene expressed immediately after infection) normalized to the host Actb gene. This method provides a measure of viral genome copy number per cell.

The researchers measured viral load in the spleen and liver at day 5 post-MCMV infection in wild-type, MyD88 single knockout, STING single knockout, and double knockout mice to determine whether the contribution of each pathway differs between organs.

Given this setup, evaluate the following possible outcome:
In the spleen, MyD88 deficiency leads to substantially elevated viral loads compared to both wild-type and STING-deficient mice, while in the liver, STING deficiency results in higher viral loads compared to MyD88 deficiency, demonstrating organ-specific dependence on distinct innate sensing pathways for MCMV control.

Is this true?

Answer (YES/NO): NO